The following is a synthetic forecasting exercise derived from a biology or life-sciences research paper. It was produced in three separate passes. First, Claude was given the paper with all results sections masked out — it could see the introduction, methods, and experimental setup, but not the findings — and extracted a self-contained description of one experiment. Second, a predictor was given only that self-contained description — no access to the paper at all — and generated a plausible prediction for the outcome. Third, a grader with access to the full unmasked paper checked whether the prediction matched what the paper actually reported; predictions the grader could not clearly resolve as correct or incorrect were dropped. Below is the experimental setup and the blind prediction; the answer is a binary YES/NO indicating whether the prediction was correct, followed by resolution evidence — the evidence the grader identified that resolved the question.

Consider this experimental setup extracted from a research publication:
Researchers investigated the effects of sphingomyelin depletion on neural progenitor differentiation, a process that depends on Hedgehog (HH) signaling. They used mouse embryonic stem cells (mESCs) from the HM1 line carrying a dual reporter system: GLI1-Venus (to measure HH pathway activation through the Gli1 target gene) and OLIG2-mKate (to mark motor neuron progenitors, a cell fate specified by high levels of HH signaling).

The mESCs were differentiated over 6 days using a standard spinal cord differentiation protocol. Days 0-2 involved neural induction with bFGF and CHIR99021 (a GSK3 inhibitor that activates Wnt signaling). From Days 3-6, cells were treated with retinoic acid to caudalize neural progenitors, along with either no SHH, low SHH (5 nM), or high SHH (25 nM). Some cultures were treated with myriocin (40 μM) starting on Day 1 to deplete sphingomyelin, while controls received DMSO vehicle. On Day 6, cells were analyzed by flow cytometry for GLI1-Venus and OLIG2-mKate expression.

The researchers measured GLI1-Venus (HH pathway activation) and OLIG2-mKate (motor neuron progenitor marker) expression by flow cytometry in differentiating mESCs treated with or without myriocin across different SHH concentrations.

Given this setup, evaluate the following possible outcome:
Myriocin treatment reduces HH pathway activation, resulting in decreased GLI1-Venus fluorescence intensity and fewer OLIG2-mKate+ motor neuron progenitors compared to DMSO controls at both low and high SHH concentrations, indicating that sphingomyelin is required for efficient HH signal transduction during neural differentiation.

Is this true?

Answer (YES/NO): NO